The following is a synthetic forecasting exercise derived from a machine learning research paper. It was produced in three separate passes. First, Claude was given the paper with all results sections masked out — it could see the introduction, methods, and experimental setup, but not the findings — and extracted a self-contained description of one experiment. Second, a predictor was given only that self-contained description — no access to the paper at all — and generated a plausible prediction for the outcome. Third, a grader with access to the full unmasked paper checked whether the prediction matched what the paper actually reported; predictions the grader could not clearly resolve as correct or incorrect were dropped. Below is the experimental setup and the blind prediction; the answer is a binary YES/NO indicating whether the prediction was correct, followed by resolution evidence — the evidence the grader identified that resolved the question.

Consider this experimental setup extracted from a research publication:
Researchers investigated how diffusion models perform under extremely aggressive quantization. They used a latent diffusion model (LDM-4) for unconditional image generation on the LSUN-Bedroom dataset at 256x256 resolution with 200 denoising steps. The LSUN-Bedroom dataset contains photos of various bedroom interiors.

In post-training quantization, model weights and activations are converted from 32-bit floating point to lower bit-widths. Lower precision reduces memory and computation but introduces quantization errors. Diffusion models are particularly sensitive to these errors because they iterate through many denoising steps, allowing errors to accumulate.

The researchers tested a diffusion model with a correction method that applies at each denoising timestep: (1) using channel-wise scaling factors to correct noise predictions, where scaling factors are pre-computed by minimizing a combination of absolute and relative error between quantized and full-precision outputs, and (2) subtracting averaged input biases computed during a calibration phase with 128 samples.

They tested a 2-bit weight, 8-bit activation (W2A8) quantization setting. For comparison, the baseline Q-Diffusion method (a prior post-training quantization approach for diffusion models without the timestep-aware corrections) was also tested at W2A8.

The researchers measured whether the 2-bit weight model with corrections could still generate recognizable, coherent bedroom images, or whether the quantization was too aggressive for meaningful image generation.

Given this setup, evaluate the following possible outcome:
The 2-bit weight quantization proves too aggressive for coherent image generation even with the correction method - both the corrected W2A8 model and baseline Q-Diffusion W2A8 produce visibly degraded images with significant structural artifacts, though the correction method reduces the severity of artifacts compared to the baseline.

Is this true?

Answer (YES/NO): NO